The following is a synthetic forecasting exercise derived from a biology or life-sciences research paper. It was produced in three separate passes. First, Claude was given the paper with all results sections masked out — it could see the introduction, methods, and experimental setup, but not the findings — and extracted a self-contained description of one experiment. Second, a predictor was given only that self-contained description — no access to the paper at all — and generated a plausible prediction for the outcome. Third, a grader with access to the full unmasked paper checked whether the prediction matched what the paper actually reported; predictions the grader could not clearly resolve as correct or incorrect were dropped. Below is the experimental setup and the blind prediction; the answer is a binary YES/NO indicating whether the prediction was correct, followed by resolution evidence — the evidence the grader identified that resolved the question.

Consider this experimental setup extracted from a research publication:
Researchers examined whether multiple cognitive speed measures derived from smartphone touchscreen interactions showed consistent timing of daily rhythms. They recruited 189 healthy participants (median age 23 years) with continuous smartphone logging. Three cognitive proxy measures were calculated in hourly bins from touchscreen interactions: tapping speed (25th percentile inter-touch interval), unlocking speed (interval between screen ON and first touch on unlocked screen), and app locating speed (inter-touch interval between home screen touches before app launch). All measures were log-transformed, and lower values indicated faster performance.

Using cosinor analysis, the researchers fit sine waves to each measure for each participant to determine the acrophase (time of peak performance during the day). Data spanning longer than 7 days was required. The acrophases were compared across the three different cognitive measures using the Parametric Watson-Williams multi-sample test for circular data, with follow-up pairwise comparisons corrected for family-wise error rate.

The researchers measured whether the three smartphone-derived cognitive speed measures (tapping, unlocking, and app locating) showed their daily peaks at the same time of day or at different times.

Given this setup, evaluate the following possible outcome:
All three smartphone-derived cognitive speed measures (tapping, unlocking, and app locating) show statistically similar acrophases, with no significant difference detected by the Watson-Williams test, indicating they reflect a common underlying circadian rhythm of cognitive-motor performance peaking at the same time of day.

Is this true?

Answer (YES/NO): NO